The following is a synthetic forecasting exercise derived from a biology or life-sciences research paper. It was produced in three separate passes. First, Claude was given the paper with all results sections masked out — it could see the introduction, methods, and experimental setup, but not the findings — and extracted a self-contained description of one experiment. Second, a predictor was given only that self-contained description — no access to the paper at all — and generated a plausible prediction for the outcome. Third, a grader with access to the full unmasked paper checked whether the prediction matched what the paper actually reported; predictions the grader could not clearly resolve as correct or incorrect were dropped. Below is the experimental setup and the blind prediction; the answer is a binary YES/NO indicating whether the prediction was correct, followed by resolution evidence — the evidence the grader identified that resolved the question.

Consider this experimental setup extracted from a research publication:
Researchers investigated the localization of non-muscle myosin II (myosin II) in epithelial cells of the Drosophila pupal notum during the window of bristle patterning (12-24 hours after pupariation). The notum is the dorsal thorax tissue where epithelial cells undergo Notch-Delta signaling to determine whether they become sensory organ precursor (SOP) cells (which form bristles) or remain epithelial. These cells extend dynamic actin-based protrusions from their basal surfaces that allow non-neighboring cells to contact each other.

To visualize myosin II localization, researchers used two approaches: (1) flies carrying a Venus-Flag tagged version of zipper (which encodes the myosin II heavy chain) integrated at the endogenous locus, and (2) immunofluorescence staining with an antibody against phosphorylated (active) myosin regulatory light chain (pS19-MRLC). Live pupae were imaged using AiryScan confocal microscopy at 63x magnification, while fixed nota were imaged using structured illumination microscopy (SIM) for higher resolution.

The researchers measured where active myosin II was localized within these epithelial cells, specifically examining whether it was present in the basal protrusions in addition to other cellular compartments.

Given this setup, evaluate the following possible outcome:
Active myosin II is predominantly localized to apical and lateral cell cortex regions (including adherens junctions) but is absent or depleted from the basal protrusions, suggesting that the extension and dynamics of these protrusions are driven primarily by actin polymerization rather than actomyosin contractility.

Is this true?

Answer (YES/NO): NO